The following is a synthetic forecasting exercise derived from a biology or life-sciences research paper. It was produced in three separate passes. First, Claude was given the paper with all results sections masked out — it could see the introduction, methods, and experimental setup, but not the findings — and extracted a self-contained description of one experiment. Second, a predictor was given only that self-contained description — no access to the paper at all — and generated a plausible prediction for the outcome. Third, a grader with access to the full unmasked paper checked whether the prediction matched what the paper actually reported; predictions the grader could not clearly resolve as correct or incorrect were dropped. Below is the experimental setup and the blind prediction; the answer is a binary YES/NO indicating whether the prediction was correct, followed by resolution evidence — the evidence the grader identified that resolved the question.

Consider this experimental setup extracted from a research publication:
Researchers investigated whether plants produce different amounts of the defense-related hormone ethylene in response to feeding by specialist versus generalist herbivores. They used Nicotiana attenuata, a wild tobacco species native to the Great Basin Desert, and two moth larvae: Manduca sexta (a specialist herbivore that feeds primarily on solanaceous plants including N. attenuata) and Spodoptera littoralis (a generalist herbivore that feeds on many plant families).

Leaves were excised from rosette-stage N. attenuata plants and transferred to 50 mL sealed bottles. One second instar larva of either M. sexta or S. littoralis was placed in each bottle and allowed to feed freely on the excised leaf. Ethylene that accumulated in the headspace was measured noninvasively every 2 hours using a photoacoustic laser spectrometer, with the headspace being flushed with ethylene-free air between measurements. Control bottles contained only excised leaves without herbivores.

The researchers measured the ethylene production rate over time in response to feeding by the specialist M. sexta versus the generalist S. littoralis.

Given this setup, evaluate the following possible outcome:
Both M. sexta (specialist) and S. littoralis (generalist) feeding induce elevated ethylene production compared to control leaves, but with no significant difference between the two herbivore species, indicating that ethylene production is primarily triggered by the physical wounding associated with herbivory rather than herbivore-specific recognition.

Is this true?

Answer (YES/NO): NO